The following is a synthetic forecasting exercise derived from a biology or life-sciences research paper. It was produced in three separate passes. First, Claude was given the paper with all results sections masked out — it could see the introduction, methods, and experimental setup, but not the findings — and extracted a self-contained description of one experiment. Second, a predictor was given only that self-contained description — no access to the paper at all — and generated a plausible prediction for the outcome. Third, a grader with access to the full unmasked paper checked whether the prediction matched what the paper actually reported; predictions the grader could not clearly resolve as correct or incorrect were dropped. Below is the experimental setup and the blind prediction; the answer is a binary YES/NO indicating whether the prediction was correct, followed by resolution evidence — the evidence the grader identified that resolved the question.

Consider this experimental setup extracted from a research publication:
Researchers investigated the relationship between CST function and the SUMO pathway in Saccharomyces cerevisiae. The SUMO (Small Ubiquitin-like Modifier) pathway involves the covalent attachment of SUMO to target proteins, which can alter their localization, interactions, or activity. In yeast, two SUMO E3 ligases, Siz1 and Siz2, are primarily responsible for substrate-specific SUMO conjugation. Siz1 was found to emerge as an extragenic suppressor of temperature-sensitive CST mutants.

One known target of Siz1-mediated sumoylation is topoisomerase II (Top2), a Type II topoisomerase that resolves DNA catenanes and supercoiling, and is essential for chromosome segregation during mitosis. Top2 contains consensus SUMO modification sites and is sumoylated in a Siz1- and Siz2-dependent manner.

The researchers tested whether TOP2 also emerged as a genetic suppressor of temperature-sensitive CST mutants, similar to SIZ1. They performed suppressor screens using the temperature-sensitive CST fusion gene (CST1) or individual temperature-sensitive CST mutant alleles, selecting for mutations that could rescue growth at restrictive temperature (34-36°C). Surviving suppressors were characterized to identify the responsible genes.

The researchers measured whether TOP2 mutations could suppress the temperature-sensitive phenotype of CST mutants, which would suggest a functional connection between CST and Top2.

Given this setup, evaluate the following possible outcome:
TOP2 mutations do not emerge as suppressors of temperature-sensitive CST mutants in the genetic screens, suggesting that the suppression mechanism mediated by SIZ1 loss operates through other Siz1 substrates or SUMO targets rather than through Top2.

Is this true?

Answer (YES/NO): NO